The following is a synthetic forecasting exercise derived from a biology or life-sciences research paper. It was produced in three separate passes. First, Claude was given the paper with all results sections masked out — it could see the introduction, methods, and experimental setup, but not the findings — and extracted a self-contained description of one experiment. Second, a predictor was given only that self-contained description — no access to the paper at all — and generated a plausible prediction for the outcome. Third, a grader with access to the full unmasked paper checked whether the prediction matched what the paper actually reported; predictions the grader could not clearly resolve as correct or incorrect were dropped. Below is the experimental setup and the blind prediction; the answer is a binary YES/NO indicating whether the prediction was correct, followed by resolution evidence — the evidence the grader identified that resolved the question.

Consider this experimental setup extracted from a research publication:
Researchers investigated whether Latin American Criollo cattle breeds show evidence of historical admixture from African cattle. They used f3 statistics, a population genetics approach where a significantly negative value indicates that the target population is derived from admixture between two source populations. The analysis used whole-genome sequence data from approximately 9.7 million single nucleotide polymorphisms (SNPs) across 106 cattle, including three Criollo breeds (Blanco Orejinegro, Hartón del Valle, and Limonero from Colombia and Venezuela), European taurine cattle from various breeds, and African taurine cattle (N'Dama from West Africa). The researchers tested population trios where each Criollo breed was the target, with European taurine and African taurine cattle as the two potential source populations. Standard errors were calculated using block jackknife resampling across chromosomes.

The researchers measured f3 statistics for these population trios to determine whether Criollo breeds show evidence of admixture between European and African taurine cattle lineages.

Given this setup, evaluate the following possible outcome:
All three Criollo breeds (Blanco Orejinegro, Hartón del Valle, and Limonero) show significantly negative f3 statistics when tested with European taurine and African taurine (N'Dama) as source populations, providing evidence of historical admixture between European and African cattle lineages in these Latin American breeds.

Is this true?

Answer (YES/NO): NO